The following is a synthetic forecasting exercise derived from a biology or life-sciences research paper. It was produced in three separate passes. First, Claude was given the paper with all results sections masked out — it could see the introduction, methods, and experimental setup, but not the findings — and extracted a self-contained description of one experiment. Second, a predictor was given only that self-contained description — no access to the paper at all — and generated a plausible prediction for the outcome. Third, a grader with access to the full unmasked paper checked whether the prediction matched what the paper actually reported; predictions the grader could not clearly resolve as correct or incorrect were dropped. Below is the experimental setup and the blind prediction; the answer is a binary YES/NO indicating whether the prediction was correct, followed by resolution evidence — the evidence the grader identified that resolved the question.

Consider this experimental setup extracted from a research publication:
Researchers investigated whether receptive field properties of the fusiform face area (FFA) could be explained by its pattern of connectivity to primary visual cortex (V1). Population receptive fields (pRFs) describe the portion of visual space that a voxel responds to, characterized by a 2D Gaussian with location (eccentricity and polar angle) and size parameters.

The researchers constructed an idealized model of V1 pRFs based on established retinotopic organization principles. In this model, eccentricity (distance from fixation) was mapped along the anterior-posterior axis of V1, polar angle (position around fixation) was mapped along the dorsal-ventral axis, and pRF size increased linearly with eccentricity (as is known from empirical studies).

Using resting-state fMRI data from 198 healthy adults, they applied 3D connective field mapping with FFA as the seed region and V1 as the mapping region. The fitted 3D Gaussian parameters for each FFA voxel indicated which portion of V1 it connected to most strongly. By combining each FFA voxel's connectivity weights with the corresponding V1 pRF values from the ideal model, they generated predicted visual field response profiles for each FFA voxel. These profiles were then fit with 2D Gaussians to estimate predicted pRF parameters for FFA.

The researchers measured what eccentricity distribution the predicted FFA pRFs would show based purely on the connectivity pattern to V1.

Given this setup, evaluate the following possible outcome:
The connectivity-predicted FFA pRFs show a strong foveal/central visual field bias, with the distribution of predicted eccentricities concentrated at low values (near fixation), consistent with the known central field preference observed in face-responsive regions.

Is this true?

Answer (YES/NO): YES